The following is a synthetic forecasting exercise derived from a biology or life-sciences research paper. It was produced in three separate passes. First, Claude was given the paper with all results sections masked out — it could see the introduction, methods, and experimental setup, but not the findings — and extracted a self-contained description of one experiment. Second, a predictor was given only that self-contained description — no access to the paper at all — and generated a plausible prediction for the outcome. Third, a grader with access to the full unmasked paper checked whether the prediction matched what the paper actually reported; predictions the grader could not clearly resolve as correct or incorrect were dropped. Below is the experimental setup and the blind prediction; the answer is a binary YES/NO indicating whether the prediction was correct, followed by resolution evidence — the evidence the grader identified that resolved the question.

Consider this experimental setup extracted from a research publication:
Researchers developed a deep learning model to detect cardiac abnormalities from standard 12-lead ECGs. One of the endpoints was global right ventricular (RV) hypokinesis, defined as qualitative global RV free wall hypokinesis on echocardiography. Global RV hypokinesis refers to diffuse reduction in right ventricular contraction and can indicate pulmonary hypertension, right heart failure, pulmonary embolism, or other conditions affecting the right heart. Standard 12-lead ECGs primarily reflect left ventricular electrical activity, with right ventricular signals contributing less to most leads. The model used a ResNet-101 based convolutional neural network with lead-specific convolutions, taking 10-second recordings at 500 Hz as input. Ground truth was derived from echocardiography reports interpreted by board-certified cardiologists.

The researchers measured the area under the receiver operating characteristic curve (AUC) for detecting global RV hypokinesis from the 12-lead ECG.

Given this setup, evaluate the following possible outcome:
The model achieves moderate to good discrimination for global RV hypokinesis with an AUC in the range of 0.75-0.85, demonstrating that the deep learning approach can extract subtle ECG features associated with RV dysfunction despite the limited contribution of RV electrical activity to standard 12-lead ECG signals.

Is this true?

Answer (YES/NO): NO